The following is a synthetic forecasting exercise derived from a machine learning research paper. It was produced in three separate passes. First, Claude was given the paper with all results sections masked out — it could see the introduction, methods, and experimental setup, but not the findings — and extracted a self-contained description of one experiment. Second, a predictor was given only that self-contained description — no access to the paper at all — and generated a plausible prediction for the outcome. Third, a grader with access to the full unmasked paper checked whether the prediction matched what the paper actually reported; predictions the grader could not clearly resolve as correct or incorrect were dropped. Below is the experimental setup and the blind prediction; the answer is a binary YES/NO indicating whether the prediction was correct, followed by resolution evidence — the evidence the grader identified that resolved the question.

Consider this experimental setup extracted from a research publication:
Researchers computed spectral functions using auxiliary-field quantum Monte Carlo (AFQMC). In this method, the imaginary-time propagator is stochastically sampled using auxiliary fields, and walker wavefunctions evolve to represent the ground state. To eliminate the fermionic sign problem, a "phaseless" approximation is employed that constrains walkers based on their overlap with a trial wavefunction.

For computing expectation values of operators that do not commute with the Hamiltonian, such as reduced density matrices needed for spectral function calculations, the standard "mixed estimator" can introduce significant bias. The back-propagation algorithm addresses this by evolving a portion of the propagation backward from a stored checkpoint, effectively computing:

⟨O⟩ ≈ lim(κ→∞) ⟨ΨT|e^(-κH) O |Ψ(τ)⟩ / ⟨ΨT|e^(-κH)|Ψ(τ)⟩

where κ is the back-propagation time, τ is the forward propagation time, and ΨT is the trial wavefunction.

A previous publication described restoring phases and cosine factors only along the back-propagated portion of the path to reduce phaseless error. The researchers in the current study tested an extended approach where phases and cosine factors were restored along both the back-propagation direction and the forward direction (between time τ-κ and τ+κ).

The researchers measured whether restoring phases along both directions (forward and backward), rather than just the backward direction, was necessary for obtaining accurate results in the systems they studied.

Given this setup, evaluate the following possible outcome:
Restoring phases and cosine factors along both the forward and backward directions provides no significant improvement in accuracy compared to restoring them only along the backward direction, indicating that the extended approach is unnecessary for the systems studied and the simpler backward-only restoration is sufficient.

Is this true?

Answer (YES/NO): NO